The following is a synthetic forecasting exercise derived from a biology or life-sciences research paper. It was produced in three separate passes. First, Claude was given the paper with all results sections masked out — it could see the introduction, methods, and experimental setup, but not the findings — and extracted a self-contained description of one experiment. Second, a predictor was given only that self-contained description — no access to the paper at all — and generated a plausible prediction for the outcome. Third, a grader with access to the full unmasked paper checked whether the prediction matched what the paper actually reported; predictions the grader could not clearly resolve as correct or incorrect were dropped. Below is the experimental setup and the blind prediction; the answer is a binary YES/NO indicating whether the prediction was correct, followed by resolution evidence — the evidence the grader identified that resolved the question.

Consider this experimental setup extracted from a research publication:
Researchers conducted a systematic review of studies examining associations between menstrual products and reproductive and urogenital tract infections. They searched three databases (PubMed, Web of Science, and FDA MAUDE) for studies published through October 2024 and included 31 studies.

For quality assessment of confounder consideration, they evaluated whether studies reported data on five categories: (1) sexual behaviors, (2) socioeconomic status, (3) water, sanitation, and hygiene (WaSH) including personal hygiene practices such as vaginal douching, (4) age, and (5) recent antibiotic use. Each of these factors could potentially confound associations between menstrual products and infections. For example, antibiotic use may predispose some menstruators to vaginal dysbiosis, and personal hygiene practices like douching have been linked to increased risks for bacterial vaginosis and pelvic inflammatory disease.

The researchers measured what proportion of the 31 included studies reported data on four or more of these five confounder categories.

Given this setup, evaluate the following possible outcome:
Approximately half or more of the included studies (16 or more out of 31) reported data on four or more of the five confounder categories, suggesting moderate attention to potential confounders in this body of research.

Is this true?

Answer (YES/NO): NO